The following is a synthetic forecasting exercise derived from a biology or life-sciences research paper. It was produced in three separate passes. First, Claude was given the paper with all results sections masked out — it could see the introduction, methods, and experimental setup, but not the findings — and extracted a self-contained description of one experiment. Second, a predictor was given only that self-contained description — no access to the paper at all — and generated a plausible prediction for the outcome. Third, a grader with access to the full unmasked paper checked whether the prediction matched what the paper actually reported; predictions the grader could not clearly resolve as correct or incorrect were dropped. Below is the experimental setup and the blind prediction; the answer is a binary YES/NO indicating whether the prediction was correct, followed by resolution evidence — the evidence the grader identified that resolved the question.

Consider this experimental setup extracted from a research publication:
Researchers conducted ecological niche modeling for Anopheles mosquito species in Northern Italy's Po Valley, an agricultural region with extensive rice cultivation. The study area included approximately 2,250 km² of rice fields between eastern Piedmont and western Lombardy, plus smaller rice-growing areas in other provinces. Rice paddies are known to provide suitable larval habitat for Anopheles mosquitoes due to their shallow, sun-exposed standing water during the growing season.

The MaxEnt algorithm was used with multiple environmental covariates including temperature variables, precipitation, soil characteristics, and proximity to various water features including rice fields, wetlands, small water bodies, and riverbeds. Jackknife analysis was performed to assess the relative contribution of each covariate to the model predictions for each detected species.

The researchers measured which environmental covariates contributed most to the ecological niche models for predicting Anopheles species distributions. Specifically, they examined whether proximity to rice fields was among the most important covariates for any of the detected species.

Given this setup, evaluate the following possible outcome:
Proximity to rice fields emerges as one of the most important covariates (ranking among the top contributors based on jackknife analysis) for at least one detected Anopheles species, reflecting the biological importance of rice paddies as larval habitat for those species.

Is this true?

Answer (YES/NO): YES